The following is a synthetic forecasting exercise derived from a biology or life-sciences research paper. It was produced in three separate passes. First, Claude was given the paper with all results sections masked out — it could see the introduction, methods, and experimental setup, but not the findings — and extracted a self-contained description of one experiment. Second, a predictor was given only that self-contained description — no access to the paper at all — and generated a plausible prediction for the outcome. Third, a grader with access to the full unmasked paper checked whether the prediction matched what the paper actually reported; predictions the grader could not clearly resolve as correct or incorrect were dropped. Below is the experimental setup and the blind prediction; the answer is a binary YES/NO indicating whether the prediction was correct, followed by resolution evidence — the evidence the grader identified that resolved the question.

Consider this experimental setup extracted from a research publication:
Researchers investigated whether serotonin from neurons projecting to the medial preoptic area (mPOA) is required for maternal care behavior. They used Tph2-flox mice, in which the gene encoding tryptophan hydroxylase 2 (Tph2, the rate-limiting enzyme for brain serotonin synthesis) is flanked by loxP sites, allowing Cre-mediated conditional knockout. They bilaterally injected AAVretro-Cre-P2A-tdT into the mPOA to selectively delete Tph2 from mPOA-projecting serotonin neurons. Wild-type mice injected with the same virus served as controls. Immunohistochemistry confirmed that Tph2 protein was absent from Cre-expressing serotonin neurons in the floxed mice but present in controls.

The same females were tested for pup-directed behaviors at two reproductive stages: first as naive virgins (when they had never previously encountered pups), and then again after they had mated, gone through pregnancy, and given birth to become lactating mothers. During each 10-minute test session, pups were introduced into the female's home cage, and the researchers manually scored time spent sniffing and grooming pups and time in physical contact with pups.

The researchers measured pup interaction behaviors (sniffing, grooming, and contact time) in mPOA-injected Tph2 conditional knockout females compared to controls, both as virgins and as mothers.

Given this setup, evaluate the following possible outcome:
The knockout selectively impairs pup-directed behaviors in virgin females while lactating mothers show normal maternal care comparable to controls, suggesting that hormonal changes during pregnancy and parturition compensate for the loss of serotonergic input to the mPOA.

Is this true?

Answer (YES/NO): NO